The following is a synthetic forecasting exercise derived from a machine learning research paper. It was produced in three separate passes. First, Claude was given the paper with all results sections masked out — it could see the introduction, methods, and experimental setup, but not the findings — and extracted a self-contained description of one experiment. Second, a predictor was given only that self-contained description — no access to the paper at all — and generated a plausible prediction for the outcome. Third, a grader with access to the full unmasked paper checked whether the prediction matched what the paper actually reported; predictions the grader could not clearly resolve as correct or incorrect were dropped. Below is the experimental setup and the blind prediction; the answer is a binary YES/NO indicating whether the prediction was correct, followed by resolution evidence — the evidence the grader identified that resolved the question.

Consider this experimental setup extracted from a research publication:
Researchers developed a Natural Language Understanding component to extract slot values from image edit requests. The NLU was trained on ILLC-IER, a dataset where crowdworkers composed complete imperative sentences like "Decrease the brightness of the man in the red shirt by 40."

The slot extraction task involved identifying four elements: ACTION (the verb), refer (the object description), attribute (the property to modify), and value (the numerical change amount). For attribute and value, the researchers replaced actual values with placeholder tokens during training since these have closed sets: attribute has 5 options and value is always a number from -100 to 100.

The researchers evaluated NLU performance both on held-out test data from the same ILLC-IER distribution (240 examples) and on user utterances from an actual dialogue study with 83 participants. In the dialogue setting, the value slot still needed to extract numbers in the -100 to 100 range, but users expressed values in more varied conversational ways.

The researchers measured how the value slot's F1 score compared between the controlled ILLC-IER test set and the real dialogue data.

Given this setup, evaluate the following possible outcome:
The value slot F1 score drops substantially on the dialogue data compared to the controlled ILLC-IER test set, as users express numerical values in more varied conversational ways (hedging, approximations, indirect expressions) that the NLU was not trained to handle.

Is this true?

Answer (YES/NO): NO